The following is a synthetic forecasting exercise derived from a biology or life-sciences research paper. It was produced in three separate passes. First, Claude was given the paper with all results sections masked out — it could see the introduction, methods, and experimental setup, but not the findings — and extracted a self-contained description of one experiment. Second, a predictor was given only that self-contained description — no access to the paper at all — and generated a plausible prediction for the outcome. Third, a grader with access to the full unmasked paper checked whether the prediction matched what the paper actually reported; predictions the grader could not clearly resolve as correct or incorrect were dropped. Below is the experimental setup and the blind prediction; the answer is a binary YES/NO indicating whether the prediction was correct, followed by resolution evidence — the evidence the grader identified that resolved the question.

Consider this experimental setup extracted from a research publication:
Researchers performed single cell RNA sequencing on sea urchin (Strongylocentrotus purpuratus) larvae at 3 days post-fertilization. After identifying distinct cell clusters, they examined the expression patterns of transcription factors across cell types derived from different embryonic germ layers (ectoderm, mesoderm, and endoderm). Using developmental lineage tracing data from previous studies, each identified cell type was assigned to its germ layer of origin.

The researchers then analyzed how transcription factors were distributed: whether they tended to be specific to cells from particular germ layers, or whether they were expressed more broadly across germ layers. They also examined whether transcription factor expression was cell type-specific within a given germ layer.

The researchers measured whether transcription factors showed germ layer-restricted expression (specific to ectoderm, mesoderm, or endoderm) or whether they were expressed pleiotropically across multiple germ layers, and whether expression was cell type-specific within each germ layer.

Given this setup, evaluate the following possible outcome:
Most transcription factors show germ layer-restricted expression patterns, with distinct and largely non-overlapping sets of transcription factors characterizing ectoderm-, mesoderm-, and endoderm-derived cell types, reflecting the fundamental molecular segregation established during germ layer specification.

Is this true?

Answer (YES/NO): NO